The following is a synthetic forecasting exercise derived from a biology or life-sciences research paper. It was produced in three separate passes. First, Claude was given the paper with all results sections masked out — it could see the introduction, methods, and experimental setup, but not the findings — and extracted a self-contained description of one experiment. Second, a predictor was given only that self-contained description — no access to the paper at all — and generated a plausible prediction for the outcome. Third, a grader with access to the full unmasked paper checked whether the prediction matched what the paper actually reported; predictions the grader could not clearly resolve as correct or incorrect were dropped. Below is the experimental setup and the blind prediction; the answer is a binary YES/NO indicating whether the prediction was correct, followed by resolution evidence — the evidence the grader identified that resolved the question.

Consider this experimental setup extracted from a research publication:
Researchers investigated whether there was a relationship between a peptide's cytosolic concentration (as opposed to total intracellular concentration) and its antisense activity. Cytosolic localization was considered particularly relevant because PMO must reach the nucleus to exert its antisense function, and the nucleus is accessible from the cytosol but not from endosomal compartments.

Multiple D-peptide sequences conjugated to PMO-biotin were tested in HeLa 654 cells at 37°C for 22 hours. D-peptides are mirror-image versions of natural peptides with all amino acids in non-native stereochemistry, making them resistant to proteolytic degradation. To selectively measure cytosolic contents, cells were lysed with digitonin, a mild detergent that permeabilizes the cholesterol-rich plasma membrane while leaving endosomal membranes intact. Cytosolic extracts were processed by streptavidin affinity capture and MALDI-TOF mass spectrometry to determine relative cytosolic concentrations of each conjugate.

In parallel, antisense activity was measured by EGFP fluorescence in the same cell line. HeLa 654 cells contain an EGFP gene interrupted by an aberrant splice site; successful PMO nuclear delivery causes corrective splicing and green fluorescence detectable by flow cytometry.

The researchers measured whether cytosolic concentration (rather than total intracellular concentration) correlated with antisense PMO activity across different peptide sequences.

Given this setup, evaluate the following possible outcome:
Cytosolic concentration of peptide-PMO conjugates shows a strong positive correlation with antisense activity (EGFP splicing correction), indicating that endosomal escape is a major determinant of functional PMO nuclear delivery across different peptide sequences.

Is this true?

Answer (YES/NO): NO